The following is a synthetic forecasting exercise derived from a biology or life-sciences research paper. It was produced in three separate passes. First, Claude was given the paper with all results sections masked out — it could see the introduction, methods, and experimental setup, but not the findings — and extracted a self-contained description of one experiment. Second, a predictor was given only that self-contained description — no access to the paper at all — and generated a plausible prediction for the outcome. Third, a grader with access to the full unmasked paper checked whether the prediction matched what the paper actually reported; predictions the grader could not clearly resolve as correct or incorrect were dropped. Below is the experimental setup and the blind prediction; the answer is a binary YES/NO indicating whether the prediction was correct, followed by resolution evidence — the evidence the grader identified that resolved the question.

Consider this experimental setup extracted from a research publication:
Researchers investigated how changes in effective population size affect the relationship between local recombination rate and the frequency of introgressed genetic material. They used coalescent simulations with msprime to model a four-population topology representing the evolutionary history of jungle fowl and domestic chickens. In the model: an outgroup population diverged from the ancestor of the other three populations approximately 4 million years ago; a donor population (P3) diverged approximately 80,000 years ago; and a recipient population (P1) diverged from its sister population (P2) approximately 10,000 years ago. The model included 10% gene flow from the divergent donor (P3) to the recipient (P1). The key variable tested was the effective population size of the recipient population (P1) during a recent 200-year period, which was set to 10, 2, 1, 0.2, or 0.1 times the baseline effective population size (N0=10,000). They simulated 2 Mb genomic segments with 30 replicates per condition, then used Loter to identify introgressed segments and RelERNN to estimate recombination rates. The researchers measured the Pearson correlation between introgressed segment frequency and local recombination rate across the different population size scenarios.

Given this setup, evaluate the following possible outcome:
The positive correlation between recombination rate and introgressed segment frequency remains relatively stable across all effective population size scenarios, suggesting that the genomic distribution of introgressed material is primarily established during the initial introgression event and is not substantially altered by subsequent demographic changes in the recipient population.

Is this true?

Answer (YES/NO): NO